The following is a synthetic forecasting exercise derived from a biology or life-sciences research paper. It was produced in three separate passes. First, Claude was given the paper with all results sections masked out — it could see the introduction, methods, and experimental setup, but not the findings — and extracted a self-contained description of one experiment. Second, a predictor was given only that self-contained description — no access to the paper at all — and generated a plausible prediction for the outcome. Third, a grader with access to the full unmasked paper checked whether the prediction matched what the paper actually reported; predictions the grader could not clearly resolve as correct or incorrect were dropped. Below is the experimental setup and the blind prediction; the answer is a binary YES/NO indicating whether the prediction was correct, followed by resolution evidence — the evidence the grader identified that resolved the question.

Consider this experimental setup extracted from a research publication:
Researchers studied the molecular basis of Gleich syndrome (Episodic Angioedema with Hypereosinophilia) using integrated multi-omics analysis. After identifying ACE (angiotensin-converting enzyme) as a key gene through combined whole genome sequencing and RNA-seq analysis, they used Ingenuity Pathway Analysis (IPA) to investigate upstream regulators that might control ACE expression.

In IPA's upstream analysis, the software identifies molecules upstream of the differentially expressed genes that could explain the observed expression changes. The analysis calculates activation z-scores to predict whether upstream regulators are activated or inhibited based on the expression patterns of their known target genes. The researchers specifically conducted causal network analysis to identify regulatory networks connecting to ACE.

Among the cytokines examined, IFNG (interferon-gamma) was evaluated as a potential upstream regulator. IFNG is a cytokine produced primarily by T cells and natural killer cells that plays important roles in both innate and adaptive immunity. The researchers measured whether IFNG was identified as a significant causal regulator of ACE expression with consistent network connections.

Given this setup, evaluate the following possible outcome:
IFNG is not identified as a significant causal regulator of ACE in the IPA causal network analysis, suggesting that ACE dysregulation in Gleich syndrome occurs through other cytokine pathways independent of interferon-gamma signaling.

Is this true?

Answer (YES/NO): NO